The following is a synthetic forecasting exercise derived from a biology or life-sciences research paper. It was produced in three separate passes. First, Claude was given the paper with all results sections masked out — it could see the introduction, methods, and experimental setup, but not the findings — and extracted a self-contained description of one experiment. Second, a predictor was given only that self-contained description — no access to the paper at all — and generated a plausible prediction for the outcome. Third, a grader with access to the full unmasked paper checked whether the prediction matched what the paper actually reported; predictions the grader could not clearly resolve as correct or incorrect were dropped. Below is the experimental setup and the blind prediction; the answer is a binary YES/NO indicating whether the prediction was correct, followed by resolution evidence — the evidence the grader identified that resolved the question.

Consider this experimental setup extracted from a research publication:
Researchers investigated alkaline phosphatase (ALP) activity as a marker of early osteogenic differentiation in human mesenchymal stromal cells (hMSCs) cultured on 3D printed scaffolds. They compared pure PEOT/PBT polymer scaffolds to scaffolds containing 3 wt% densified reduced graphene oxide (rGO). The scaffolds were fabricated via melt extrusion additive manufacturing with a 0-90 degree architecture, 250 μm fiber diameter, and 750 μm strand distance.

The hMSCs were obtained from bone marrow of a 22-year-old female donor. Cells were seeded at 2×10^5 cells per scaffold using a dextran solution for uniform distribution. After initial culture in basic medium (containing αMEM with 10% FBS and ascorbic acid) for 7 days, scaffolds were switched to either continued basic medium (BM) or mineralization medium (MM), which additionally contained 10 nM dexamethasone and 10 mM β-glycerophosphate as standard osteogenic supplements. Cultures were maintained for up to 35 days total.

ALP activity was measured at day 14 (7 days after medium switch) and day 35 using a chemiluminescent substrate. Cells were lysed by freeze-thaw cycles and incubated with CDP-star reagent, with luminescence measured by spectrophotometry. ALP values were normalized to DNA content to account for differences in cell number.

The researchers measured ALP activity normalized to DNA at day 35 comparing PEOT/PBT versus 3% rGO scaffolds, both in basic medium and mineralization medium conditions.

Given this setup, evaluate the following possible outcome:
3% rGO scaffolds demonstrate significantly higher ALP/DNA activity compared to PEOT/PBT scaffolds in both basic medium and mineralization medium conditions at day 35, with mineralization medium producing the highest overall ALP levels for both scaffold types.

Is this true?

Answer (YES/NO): NO